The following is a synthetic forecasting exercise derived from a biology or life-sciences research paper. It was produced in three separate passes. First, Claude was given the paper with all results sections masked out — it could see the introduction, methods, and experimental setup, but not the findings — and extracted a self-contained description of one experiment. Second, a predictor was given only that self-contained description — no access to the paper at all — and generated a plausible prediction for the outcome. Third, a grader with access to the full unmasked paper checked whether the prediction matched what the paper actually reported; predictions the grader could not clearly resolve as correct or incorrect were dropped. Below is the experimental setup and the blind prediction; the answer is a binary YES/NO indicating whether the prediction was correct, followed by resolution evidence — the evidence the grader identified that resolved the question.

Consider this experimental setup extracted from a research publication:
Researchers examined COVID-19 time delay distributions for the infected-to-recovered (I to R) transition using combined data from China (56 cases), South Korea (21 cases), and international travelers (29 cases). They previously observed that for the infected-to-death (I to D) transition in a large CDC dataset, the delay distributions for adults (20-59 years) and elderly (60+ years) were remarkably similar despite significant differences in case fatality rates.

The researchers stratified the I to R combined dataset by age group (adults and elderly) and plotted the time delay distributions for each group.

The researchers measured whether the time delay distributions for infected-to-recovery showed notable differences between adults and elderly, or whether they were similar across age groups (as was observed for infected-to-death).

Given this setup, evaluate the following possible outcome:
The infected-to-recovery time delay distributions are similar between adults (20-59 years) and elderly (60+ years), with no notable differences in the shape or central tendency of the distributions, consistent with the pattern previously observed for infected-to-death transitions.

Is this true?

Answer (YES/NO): NO